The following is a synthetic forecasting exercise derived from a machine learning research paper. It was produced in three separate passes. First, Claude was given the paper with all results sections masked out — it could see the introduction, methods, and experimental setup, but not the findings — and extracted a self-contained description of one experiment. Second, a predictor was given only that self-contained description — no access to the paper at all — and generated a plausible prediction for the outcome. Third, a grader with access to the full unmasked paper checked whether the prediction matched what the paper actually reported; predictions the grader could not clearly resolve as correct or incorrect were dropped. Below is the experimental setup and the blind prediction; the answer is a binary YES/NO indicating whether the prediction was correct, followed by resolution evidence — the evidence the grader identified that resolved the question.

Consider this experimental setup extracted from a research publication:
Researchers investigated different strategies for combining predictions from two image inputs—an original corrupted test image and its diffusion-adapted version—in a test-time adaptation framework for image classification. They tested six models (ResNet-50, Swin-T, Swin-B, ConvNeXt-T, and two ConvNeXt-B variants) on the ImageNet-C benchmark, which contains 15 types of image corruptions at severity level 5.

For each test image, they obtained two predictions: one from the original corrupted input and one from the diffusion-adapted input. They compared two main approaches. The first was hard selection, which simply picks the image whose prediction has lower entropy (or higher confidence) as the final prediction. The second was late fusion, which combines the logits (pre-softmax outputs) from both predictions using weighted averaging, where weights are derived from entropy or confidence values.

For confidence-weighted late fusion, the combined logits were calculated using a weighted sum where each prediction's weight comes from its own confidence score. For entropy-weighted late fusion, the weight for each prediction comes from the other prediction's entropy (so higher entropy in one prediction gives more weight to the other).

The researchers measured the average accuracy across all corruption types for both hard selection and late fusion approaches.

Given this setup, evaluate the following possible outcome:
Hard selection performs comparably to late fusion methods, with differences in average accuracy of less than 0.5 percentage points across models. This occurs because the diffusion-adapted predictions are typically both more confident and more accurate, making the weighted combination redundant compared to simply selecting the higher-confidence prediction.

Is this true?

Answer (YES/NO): NO